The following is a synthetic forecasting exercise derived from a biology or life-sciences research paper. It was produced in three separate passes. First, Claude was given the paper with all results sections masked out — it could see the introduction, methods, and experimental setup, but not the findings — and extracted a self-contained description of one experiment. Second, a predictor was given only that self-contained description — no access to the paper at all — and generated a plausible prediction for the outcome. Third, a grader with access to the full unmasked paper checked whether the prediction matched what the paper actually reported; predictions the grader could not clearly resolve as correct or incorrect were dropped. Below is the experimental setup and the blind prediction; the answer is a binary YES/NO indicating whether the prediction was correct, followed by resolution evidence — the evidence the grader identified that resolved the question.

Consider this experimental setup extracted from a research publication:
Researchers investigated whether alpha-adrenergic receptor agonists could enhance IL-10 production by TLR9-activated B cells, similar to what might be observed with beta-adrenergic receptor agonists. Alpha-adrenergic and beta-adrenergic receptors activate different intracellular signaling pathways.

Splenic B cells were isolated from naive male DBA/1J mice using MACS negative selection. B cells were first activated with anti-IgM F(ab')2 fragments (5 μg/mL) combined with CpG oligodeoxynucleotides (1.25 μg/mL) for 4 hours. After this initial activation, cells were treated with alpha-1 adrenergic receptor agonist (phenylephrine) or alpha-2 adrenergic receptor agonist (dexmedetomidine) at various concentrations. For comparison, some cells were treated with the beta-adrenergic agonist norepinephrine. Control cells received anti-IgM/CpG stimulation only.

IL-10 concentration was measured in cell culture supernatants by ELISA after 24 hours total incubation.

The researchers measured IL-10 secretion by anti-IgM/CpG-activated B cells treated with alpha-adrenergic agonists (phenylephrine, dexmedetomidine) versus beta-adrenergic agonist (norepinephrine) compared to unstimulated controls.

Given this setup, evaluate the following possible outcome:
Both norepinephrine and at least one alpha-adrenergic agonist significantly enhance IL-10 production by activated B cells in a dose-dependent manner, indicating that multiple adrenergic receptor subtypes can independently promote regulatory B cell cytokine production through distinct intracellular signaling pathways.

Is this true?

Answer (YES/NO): NO